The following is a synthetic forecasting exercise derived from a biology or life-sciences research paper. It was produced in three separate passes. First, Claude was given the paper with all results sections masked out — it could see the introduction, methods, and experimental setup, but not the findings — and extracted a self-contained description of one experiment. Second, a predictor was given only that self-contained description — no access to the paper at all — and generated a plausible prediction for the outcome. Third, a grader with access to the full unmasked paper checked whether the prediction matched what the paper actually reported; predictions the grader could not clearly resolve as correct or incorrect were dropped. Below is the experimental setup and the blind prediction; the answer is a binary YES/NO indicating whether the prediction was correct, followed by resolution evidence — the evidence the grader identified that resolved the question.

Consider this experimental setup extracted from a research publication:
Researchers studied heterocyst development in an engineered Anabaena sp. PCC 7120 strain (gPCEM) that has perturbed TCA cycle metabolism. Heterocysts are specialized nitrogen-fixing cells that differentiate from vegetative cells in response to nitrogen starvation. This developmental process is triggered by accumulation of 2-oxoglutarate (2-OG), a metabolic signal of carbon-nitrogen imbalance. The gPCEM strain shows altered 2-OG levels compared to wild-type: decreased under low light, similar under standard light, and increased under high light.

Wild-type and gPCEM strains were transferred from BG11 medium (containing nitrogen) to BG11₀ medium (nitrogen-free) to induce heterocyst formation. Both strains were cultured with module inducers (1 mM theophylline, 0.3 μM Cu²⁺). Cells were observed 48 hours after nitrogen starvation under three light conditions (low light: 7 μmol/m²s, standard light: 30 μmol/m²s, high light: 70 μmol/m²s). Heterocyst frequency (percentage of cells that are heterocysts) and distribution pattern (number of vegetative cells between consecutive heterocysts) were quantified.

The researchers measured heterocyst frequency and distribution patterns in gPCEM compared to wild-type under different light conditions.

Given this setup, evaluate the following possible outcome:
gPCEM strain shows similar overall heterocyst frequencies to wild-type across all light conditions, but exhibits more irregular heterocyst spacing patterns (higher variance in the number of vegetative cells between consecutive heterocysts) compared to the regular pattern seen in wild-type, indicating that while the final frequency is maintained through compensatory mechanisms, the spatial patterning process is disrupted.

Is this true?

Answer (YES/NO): NO